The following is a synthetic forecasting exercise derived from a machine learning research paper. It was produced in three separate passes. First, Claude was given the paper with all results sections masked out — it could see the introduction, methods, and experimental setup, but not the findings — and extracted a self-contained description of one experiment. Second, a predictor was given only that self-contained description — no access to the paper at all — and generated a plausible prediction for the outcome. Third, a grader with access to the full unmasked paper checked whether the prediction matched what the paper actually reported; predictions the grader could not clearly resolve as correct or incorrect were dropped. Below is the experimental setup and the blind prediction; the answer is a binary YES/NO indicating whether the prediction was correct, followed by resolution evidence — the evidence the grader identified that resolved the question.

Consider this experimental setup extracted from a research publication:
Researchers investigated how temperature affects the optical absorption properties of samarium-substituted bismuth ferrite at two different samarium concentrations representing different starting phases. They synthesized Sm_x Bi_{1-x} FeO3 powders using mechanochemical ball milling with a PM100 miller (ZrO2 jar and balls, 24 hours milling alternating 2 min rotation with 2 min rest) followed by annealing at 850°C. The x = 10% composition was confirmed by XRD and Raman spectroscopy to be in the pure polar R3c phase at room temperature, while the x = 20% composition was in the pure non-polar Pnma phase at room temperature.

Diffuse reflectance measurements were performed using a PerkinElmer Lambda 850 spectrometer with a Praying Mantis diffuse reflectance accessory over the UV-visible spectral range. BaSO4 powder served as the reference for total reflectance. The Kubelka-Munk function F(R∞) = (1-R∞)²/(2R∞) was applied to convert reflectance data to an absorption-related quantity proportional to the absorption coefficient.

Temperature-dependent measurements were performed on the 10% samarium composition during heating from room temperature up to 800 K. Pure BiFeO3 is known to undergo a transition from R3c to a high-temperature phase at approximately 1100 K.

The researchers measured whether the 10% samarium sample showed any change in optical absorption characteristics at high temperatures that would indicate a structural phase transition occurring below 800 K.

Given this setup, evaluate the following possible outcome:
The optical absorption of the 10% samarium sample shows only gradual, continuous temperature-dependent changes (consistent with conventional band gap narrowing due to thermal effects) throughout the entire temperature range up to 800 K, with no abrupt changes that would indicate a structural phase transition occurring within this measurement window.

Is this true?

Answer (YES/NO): NO